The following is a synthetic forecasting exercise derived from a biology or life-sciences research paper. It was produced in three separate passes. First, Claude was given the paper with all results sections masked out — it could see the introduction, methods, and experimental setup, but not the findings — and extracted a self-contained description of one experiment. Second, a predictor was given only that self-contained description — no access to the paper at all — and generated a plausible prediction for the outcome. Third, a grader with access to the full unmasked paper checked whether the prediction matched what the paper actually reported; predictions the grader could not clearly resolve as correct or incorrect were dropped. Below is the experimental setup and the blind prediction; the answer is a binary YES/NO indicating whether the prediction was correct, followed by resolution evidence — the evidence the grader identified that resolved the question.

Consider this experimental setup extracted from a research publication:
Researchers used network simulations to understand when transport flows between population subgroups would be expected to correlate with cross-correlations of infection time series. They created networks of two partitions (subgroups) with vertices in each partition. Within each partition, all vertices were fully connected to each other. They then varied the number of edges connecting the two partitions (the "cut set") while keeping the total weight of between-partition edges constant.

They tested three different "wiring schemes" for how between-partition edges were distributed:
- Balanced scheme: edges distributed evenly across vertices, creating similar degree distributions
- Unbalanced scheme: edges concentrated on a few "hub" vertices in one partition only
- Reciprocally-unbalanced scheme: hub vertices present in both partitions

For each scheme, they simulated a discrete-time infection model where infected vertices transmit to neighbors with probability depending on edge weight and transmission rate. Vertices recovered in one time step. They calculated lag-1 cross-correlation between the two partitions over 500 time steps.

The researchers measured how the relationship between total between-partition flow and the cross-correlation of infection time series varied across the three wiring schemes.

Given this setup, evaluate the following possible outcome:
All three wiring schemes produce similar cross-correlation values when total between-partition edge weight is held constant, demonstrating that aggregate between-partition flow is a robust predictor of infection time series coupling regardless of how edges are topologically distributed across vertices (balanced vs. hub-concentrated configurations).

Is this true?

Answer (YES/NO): NO